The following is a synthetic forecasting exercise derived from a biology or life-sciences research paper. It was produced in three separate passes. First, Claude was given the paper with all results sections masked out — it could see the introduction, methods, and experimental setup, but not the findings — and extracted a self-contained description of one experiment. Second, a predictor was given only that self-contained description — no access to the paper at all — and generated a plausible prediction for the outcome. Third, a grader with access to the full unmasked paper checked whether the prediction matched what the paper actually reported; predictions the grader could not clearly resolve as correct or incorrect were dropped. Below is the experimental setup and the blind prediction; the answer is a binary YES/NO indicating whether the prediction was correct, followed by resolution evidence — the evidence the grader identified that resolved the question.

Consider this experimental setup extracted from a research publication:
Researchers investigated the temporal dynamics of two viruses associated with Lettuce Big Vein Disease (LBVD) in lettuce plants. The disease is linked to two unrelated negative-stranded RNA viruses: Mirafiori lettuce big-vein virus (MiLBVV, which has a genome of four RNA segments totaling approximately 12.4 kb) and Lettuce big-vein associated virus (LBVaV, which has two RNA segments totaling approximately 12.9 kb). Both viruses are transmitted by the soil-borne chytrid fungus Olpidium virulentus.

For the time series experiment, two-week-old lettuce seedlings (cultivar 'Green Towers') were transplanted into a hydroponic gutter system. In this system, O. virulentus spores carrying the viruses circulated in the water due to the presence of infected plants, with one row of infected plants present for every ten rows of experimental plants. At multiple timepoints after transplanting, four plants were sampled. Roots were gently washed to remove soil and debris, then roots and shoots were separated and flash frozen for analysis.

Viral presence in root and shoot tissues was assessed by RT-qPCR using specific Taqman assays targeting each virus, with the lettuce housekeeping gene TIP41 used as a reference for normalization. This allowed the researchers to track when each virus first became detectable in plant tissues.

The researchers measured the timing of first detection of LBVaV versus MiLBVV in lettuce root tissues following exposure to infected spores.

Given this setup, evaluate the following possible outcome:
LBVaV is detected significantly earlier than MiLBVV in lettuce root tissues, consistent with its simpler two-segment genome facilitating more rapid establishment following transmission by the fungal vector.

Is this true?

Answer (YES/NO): NO